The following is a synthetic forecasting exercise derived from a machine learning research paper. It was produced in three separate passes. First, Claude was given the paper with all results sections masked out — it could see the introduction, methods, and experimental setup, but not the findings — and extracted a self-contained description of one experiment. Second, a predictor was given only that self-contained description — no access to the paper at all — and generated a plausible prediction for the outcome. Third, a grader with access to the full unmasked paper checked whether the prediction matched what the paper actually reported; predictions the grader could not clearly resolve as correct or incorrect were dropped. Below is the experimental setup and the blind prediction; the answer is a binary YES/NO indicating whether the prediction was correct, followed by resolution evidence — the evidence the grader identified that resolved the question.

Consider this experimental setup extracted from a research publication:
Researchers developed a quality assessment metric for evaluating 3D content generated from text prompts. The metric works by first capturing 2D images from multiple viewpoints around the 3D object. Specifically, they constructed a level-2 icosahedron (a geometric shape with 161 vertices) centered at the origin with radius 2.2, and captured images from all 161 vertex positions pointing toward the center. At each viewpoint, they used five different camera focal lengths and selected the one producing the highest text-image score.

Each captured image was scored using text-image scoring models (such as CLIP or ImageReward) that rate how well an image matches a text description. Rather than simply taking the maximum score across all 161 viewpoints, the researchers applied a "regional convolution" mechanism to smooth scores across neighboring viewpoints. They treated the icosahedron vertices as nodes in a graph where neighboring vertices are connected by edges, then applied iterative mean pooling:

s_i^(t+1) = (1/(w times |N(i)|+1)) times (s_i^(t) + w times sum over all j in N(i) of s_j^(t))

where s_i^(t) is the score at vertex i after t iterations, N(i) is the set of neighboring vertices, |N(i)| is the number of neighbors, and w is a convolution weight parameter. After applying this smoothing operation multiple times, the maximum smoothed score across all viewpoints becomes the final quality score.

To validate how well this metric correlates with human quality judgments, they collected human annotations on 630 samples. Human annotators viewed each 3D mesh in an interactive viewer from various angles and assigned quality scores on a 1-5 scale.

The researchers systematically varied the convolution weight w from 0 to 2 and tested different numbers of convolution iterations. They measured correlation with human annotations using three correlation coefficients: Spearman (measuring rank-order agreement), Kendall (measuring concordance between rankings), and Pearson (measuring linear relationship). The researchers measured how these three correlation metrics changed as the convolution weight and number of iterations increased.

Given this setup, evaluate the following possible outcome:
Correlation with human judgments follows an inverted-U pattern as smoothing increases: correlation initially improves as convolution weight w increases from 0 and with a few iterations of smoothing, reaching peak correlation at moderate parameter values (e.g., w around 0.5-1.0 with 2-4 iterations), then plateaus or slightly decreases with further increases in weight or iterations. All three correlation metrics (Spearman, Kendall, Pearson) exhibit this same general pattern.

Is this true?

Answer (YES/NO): NO